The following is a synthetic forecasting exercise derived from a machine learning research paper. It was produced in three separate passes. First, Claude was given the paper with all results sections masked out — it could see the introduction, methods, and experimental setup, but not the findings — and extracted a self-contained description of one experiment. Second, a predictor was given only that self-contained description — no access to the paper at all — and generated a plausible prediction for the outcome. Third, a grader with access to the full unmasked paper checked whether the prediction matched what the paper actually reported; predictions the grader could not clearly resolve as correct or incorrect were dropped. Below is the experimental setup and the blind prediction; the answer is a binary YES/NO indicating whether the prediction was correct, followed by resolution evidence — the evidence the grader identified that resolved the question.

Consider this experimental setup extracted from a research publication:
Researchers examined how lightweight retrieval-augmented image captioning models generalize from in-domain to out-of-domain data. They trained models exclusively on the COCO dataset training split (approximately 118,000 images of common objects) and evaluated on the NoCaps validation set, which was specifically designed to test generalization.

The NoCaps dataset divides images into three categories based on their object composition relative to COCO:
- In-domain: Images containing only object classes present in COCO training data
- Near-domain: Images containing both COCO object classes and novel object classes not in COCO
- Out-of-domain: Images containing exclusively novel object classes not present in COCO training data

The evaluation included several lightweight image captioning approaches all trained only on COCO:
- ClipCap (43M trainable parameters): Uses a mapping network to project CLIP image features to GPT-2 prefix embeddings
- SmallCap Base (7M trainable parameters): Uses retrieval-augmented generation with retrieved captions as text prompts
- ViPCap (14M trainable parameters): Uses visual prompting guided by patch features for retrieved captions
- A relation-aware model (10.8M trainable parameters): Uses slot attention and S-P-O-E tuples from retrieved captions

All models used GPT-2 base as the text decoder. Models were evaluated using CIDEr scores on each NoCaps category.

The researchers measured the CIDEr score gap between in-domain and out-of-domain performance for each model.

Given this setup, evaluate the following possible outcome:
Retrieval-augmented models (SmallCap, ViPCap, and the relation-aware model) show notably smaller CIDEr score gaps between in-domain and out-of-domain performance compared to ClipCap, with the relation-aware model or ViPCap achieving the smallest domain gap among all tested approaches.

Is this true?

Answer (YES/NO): NO